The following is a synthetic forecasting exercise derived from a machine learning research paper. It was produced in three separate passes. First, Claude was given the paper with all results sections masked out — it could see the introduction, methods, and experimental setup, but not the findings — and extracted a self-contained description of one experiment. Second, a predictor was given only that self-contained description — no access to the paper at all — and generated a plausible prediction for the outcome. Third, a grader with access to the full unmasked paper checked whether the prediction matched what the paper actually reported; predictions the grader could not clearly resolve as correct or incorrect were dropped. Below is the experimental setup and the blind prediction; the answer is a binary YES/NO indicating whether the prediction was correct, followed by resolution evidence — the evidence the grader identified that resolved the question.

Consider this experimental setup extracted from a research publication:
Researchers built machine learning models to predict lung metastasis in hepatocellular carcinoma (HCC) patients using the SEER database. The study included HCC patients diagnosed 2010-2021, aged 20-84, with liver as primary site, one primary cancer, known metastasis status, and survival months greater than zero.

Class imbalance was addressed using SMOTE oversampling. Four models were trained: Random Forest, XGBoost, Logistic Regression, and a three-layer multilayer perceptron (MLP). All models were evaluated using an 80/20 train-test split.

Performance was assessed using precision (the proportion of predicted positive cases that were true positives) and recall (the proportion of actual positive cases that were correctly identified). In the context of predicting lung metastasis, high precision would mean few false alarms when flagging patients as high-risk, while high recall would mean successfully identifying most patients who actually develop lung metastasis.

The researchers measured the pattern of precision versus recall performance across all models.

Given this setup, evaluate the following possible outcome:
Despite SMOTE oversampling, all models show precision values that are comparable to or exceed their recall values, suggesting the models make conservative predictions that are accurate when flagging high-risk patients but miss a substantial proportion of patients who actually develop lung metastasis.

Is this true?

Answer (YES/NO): NO